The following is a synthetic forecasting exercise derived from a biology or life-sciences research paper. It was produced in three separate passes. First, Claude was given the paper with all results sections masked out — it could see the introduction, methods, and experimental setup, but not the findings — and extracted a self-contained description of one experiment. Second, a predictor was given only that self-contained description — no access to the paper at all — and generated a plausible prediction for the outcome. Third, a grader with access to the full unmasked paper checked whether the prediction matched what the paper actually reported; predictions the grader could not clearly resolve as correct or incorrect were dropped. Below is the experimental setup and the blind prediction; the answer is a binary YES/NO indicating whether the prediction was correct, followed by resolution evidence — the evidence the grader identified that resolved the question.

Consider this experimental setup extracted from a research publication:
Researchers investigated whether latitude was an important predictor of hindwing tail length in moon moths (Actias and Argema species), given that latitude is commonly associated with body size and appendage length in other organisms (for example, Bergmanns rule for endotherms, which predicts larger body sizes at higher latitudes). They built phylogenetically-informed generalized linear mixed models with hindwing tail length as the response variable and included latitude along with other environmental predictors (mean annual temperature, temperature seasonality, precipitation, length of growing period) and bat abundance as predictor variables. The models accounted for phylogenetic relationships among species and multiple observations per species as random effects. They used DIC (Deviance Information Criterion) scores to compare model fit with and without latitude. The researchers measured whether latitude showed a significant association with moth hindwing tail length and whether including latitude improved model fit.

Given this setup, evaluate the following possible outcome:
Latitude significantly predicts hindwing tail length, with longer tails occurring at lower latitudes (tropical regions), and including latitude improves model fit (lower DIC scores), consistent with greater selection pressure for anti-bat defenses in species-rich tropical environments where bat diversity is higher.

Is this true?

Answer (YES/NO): NO